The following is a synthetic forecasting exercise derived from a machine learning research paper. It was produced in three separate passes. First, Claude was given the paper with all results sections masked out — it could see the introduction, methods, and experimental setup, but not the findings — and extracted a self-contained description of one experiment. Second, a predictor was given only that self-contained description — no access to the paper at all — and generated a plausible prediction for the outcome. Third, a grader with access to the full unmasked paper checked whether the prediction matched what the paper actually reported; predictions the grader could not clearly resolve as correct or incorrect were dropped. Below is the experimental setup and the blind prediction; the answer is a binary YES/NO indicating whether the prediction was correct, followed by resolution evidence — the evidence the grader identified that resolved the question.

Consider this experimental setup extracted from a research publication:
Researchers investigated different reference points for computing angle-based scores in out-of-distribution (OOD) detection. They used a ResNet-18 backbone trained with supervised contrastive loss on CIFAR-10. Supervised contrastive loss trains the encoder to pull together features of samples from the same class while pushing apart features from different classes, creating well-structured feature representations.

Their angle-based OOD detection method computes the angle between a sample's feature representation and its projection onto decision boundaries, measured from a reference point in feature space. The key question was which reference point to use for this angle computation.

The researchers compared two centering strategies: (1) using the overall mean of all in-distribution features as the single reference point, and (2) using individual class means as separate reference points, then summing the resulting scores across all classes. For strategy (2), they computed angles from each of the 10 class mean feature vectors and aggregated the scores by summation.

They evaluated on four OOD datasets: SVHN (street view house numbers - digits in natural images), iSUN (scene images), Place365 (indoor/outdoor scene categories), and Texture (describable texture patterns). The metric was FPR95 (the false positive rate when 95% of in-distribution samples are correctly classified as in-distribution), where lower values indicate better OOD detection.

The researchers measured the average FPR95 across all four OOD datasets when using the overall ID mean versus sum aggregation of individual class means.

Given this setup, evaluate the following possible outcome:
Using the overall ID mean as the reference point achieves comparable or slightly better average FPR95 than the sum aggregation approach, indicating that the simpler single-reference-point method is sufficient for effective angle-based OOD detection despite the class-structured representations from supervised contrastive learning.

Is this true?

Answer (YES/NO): YES